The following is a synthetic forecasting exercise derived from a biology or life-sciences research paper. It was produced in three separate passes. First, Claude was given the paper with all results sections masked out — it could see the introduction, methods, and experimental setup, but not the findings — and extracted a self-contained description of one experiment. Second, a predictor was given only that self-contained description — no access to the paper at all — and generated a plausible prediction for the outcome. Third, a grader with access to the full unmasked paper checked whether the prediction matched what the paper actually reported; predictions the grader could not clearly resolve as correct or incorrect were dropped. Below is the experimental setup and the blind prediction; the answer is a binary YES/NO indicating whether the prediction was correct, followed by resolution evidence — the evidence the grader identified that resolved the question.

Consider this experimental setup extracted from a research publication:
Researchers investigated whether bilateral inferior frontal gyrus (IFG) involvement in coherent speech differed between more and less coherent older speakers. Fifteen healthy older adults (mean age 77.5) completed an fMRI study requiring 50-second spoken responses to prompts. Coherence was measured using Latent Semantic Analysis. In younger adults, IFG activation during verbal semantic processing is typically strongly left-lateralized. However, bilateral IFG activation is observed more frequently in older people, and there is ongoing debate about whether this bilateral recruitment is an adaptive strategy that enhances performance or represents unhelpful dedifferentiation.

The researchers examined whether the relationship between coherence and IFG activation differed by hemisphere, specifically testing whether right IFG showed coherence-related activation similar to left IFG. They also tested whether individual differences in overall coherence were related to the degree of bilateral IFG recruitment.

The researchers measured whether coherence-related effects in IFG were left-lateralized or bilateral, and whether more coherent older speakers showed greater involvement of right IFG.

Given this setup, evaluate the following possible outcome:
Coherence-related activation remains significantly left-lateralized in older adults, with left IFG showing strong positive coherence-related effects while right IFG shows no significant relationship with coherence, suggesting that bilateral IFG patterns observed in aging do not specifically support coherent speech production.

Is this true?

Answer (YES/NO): NO